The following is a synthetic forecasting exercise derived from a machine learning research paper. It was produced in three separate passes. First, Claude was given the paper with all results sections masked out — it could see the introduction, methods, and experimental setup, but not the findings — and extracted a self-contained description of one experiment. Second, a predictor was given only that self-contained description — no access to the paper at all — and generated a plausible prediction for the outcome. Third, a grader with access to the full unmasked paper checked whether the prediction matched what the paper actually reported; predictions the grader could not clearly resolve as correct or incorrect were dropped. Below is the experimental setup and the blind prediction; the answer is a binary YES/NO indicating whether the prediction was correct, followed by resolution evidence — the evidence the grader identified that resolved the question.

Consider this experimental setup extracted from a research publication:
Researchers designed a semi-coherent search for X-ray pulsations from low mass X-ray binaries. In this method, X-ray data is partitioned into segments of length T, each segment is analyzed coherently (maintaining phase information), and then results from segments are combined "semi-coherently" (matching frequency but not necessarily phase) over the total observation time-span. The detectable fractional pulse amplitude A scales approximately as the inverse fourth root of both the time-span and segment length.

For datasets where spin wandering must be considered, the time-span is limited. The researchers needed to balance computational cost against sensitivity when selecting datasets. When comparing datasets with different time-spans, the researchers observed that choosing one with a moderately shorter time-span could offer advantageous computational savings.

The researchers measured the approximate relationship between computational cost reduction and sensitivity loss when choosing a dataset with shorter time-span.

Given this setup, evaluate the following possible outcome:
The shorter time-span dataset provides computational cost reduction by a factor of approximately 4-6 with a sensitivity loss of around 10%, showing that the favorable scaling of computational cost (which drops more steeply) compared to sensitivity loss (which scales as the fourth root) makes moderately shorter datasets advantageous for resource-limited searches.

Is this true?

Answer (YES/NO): NO